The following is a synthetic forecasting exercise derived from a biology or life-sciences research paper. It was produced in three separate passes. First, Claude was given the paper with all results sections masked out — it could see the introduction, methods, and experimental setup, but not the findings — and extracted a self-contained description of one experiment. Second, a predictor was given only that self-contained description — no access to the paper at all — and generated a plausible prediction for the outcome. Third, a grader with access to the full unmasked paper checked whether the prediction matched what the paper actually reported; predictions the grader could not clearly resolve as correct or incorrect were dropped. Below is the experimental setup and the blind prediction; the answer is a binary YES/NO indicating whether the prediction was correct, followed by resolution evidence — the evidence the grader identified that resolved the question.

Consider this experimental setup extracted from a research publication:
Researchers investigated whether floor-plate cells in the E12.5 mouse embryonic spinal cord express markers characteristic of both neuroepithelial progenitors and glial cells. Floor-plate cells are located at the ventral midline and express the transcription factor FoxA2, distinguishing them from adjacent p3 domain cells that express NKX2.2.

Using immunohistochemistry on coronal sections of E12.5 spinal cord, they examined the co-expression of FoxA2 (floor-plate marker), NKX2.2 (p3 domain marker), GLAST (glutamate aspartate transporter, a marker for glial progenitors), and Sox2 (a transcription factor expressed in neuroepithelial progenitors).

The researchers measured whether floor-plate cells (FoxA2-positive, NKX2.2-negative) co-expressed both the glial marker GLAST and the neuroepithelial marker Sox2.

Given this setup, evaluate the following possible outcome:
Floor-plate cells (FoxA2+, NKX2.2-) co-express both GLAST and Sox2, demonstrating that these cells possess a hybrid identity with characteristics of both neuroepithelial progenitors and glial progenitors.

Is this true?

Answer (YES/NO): YES